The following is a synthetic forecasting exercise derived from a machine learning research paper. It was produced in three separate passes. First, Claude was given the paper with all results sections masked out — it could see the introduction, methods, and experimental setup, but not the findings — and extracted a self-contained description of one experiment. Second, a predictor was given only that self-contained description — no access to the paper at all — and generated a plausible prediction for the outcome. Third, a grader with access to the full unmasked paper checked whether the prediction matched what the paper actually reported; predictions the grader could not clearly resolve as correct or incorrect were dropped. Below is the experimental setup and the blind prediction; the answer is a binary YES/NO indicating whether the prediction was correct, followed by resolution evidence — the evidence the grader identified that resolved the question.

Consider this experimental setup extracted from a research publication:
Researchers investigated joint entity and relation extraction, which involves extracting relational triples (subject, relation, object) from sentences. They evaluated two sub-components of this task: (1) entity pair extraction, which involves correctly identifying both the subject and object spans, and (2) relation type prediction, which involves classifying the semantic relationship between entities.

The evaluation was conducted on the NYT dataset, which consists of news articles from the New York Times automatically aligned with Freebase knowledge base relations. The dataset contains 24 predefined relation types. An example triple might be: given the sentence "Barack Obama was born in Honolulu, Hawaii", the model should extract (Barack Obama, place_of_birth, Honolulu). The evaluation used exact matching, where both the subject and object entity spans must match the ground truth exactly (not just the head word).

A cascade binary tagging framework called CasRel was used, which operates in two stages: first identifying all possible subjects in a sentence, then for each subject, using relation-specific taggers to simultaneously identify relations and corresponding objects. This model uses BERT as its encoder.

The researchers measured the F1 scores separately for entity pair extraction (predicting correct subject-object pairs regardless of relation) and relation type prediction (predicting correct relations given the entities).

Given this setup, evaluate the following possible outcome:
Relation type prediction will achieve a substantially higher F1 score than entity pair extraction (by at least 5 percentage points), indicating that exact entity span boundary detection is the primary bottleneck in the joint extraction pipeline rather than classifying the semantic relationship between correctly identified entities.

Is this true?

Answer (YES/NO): YES